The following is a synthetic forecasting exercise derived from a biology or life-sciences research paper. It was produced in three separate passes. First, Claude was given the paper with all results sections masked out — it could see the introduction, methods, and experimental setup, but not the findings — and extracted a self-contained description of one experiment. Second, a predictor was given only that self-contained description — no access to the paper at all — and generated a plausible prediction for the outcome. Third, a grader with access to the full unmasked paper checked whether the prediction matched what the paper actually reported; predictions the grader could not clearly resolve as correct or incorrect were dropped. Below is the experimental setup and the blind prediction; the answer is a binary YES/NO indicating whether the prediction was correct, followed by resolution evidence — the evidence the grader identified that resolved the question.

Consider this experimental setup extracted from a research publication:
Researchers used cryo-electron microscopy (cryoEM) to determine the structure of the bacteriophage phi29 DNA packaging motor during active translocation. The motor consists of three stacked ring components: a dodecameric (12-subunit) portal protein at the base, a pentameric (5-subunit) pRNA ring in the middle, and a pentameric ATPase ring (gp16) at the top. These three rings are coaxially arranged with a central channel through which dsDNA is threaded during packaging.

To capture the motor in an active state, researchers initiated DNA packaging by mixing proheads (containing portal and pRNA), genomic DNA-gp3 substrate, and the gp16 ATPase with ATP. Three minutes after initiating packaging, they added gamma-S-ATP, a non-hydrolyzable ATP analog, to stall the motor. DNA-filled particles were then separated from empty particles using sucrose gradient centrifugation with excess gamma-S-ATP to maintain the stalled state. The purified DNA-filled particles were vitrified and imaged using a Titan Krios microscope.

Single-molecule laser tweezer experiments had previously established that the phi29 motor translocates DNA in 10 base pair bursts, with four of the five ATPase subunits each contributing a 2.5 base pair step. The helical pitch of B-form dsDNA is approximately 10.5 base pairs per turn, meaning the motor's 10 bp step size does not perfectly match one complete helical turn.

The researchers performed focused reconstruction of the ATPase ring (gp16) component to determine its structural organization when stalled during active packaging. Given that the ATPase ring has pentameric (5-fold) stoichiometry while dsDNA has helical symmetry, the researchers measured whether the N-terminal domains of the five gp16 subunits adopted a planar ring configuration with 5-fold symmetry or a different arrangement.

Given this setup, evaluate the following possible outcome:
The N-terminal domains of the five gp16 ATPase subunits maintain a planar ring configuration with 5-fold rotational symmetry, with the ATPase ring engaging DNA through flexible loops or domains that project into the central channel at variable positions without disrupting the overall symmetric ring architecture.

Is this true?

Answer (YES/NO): NO